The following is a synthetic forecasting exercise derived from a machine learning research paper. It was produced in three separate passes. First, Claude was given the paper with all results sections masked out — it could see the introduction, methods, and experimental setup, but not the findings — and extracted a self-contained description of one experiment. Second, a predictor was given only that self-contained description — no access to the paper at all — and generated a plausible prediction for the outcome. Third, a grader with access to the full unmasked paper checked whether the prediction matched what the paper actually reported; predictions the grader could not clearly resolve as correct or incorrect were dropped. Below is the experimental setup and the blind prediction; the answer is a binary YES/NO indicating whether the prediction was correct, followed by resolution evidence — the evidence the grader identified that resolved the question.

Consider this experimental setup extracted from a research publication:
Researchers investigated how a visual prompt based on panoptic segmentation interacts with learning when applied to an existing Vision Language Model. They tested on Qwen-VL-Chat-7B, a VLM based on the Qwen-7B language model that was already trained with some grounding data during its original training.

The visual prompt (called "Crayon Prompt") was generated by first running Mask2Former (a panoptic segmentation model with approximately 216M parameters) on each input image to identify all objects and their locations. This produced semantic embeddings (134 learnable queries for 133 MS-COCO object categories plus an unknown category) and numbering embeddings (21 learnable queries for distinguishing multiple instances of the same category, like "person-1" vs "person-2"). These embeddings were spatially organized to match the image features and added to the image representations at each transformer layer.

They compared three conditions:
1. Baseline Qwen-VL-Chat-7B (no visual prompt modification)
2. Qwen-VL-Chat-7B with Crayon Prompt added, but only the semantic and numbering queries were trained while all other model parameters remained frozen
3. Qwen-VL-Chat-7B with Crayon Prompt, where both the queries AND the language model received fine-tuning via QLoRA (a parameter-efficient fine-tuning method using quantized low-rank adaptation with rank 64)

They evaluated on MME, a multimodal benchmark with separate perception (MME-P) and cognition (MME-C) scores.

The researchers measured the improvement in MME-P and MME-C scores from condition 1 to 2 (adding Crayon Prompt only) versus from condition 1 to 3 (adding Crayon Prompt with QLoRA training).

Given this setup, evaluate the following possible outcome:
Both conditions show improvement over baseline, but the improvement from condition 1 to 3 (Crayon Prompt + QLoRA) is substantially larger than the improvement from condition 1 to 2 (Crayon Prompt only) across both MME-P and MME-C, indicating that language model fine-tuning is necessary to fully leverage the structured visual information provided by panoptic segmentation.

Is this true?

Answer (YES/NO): YES